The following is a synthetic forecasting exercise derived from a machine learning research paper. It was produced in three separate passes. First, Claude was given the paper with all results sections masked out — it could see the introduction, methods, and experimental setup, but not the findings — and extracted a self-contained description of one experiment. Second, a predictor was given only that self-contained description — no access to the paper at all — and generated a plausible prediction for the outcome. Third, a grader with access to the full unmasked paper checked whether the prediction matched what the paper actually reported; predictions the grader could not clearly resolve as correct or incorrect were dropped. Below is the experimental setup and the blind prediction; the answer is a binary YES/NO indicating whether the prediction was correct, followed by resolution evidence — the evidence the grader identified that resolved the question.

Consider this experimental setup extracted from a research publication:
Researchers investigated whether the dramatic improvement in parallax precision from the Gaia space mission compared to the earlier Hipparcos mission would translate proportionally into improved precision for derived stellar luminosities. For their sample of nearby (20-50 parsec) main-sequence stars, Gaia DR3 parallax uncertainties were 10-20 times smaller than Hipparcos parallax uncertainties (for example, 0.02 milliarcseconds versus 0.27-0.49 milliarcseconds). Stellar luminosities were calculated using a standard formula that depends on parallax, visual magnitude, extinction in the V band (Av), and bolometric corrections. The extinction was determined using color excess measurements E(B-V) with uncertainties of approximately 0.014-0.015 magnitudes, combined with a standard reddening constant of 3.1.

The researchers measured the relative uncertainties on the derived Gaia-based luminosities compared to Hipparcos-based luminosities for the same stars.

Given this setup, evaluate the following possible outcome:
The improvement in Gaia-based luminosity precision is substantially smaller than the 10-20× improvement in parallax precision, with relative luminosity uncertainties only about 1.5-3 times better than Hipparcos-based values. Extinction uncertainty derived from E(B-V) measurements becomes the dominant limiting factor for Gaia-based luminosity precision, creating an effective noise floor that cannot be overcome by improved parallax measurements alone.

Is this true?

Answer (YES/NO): NO